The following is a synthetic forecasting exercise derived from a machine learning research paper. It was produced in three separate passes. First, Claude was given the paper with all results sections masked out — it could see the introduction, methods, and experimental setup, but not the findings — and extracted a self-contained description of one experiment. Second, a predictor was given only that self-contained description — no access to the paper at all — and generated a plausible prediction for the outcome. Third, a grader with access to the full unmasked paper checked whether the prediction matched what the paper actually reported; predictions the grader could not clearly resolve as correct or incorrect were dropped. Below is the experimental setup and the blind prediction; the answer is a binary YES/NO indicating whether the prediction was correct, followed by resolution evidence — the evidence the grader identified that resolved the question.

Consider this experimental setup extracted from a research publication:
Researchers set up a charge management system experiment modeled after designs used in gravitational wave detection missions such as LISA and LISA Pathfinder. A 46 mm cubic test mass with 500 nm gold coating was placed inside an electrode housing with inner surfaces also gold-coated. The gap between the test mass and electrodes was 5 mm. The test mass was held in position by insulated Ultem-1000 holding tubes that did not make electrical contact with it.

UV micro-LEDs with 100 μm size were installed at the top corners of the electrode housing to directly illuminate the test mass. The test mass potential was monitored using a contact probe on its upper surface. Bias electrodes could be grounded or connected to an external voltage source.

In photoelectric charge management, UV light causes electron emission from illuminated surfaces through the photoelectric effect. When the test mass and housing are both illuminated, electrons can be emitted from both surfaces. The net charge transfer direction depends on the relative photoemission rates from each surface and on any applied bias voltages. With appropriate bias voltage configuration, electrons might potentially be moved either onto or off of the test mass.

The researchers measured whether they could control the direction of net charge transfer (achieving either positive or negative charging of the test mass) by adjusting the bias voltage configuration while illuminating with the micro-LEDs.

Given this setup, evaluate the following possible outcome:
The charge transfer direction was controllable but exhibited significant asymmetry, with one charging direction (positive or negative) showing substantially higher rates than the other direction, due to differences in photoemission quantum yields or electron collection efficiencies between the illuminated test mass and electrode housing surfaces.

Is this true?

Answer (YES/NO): NO